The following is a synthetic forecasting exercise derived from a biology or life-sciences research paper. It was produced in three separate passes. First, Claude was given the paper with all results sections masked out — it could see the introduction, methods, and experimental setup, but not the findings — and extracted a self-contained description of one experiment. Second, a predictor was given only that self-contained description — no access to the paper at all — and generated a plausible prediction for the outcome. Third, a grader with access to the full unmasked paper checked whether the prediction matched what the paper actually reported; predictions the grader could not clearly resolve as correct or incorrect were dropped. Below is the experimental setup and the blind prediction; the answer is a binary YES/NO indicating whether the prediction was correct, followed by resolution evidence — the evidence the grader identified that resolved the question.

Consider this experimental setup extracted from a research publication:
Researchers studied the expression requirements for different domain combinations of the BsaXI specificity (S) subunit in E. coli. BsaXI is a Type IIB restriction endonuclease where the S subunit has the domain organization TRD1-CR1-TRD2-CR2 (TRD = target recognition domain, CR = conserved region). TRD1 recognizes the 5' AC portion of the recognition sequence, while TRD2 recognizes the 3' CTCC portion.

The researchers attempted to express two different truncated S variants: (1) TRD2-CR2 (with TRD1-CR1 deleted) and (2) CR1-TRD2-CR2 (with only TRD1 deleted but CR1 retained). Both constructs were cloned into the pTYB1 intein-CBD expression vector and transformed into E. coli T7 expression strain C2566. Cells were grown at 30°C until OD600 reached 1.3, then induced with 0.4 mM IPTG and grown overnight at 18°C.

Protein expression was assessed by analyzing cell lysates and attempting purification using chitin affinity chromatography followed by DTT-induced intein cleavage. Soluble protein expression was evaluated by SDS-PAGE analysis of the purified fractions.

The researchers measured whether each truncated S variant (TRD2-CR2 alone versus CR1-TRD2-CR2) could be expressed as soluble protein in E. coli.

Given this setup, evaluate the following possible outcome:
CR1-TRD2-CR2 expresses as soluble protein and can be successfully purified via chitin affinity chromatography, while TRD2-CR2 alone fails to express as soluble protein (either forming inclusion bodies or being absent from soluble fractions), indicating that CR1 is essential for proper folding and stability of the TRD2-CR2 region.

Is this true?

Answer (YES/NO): YES